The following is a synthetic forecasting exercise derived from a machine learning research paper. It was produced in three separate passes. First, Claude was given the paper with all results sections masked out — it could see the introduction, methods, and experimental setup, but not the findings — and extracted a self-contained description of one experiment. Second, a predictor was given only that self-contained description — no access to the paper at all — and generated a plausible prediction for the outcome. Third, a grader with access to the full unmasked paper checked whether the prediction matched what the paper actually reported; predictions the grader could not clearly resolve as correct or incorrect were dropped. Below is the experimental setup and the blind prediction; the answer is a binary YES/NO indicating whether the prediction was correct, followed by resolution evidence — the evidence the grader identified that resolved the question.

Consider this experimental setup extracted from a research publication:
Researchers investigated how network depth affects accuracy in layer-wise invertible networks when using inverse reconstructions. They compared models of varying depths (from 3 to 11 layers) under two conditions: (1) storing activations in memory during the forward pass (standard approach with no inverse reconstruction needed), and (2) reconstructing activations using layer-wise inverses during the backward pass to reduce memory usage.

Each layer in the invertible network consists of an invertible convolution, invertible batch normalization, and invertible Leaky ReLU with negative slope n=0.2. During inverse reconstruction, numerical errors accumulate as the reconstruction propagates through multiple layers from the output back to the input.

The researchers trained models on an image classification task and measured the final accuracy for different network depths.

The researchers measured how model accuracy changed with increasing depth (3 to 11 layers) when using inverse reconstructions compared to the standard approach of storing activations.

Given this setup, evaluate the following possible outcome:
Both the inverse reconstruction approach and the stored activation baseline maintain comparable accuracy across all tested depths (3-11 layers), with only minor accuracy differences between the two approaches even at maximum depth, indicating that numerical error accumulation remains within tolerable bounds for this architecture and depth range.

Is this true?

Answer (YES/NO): NO